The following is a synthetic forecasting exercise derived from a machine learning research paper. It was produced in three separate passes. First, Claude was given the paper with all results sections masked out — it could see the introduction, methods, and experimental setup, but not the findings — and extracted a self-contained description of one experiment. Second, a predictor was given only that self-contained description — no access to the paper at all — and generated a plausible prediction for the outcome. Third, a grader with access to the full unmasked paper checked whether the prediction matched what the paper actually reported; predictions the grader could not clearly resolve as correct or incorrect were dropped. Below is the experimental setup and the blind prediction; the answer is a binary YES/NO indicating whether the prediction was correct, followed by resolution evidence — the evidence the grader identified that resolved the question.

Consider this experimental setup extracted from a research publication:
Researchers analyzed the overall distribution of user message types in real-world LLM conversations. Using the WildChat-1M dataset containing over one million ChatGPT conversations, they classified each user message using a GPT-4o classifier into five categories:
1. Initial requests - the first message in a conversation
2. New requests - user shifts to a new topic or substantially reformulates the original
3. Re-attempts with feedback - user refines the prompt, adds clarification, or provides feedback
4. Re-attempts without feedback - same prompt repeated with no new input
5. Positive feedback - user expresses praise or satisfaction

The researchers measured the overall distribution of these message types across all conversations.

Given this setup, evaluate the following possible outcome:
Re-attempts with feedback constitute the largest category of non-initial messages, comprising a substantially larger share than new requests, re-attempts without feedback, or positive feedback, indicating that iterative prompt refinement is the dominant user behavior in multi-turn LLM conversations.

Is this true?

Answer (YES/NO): NO